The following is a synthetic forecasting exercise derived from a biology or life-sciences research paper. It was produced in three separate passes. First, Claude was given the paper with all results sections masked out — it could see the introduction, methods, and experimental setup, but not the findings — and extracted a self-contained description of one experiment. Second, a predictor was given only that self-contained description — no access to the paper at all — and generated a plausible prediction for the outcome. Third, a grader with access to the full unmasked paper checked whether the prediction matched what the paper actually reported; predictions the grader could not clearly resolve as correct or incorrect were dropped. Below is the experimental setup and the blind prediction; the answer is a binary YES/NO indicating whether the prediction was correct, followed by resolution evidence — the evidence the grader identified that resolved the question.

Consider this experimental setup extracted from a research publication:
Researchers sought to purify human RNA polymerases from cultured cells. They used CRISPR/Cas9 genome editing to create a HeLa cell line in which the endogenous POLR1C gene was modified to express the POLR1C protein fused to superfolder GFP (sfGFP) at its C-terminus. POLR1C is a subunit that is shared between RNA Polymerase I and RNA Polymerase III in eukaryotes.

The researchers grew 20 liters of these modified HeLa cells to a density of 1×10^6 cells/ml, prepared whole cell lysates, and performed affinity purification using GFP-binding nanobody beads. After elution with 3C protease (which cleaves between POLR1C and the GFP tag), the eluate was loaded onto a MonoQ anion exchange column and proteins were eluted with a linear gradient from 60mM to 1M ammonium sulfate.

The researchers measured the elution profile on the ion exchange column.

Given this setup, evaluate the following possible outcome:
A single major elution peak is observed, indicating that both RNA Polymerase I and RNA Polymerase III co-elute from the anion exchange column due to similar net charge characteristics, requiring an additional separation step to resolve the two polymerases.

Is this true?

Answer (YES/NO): NO